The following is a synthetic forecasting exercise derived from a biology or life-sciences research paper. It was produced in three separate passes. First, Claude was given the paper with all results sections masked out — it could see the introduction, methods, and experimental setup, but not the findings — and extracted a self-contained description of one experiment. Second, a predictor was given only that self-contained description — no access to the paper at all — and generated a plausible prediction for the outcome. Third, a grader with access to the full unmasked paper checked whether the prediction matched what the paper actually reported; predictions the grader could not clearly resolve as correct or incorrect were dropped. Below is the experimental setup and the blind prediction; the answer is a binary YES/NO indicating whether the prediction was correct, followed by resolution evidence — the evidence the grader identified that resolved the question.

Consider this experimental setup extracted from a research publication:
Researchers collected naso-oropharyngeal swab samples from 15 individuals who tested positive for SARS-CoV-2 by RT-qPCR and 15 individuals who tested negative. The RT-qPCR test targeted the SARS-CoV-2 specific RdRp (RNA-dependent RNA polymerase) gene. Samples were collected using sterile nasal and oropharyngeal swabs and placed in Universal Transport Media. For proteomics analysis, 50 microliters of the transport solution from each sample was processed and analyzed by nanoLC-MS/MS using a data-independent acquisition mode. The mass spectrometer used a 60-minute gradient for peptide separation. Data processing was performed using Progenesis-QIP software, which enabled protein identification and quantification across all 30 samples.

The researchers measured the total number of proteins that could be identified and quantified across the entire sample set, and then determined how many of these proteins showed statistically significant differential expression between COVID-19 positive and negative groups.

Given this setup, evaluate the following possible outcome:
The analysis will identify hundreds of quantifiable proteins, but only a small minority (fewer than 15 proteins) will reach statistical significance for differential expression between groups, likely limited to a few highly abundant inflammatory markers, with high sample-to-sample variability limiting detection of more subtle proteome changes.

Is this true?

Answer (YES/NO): NO